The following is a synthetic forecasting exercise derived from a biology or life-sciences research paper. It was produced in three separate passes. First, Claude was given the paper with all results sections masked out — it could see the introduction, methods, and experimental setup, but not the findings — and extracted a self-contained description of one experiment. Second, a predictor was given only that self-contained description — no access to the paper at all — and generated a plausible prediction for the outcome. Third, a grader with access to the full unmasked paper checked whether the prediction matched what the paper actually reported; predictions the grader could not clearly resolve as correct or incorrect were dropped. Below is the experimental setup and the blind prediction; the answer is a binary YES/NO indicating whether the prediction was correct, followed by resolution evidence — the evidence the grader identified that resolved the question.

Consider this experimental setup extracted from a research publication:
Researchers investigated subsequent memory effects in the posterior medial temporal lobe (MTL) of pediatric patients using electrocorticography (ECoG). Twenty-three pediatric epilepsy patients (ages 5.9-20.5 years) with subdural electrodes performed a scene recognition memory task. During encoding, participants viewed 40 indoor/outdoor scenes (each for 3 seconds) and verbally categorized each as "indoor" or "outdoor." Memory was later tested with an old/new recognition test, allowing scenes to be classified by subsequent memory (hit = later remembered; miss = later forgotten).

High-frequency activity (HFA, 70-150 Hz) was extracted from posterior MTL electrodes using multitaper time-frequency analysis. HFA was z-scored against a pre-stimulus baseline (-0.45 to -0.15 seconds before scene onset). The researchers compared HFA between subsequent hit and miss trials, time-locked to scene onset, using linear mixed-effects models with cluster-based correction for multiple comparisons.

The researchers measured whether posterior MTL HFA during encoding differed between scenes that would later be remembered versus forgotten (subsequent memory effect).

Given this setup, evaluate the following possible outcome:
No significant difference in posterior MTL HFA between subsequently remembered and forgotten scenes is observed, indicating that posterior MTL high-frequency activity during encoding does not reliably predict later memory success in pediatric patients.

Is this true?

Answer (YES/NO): NO